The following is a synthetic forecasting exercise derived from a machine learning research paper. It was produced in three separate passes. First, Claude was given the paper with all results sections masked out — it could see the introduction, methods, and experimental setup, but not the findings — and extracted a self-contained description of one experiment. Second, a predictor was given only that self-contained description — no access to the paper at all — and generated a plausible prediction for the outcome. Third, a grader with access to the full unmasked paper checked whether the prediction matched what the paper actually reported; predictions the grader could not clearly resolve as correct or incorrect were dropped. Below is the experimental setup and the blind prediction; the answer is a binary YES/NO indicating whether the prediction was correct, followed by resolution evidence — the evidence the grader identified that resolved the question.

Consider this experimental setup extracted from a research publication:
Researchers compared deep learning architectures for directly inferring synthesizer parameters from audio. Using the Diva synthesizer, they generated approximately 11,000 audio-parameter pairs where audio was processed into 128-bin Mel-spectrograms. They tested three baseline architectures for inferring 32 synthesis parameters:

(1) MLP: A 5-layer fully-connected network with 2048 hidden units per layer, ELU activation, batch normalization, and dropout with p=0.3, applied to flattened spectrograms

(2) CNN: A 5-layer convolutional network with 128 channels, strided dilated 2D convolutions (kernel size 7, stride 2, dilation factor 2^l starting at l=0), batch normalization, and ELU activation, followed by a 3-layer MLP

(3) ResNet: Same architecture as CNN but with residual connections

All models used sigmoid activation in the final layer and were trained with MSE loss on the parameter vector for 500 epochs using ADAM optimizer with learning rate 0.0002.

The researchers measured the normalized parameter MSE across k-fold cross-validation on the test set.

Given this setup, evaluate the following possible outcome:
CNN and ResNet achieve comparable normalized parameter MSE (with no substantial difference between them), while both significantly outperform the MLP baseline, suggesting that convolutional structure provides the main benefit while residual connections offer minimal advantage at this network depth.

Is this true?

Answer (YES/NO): NO